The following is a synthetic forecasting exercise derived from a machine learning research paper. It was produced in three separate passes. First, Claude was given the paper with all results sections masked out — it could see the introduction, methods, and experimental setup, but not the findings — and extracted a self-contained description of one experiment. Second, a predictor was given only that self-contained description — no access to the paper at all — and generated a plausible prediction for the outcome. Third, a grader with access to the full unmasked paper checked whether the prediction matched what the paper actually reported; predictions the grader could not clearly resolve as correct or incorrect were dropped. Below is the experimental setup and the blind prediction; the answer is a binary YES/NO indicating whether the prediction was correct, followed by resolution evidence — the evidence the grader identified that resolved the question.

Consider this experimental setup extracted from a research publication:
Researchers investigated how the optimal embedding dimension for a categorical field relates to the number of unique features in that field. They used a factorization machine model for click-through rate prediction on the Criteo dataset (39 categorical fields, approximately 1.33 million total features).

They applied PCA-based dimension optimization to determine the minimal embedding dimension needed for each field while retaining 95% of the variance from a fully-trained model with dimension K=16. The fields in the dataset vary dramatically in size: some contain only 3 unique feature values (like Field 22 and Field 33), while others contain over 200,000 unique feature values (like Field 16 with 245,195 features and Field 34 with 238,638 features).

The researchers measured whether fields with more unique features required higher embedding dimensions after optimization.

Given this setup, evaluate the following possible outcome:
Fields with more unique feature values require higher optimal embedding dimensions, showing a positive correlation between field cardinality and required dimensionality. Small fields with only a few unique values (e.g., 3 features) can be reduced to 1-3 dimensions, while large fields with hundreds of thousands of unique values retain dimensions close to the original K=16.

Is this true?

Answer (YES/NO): NO